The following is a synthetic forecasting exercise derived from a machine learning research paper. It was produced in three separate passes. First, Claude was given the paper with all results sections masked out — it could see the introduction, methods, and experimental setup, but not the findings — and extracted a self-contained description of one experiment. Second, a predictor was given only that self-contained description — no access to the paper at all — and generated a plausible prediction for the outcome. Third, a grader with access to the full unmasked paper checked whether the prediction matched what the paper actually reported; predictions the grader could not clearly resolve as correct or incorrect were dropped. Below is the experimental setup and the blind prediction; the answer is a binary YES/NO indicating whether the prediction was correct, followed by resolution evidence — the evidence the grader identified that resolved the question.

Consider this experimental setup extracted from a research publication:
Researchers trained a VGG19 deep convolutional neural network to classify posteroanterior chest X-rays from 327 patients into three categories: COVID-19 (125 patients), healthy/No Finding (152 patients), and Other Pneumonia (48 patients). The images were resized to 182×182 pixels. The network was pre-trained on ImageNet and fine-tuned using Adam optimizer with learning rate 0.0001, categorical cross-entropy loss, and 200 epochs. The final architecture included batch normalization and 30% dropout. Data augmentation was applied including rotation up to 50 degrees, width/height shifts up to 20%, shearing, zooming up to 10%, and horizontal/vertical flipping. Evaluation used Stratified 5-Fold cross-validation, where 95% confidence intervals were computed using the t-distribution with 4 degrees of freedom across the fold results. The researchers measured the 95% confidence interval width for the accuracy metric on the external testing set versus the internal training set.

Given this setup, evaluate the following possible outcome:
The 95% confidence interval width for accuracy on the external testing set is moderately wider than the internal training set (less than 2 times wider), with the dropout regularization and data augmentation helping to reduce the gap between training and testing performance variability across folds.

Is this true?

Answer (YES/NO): NO